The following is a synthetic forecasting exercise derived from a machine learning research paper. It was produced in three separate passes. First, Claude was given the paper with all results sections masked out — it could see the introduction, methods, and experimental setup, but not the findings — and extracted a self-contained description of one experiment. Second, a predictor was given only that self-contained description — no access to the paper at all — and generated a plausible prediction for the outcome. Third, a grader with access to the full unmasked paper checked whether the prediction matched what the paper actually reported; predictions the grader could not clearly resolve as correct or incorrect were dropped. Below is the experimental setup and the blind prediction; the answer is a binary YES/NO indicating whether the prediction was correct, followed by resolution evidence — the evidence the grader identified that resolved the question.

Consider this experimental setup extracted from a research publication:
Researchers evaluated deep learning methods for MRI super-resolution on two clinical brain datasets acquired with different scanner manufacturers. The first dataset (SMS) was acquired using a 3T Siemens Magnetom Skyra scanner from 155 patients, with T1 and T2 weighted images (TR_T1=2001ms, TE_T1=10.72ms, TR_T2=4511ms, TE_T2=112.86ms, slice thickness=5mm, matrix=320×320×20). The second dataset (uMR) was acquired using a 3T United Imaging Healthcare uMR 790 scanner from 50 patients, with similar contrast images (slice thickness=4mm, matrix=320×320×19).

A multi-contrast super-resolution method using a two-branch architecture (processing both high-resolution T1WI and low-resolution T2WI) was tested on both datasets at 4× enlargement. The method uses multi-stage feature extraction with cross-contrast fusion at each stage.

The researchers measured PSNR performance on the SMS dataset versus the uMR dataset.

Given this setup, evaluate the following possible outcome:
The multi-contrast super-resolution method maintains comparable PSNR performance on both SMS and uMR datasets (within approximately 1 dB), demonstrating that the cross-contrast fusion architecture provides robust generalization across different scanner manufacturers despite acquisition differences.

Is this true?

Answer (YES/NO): YES